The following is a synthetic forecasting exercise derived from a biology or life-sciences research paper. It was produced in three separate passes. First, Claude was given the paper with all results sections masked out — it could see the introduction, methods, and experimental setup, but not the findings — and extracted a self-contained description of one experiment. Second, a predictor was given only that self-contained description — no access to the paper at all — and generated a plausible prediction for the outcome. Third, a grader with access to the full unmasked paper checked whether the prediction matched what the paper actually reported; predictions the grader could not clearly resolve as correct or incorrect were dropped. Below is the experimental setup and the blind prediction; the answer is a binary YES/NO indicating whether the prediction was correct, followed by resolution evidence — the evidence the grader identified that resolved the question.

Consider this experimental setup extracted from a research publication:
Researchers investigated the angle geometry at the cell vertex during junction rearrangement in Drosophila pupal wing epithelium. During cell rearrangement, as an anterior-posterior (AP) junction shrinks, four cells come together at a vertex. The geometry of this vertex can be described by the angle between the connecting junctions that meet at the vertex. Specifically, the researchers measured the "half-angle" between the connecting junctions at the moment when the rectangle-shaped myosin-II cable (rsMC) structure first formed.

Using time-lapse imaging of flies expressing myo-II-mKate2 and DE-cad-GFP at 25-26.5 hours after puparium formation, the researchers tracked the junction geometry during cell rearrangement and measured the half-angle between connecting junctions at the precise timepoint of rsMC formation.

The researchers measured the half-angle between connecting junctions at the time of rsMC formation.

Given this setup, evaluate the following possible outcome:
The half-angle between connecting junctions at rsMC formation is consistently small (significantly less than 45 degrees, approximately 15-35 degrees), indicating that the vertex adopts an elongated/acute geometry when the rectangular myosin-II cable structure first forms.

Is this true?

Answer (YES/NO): NO